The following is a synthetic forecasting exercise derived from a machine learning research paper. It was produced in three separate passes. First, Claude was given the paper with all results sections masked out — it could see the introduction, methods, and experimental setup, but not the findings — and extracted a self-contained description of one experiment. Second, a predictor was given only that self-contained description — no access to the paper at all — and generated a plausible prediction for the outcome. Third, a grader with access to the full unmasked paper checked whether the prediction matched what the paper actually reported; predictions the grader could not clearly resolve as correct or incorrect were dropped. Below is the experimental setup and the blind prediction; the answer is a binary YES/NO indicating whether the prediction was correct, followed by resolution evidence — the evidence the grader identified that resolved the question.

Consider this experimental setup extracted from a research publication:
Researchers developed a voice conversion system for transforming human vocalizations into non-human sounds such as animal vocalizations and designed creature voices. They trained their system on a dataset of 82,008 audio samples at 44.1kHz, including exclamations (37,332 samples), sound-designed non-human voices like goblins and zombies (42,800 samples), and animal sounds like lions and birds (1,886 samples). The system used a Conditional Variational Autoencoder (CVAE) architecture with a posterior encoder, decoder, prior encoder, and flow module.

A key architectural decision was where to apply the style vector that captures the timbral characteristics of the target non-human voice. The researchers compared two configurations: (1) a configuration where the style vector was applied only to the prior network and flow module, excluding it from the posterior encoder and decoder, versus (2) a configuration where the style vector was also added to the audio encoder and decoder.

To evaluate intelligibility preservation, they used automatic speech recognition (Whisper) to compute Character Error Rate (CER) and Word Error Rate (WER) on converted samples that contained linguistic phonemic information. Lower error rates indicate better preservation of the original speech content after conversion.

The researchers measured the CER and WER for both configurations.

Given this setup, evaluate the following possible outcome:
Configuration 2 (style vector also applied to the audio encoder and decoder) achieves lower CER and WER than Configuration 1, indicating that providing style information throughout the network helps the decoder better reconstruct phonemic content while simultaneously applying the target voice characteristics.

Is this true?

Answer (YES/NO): YES